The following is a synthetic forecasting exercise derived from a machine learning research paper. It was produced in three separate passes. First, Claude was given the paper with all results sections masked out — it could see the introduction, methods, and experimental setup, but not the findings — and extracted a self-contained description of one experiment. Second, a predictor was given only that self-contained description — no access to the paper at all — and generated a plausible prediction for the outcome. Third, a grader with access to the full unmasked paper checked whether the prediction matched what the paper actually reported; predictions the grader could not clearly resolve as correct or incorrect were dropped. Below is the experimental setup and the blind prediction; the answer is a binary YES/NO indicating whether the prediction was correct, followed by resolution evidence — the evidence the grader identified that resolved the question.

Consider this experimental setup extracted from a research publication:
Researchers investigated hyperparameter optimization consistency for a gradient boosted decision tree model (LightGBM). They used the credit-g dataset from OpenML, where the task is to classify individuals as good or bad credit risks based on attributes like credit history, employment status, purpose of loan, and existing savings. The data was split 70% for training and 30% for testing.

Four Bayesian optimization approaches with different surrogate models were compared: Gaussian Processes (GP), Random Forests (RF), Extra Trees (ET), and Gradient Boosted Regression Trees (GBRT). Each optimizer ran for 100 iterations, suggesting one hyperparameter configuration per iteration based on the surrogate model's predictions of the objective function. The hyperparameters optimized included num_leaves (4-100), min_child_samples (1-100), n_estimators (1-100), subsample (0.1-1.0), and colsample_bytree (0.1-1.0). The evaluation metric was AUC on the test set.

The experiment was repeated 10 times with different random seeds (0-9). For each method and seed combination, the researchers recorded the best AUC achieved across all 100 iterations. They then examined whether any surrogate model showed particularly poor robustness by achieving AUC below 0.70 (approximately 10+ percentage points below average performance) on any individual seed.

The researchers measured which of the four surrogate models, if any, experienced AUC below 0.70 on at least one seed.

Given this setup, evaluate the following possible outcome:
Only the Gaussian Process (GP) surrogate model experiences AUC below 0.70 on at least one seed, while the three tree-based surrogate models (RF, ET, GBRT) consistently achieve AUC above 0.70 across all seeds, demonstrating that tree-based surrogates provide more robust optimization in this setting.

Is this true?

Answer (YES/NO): NO